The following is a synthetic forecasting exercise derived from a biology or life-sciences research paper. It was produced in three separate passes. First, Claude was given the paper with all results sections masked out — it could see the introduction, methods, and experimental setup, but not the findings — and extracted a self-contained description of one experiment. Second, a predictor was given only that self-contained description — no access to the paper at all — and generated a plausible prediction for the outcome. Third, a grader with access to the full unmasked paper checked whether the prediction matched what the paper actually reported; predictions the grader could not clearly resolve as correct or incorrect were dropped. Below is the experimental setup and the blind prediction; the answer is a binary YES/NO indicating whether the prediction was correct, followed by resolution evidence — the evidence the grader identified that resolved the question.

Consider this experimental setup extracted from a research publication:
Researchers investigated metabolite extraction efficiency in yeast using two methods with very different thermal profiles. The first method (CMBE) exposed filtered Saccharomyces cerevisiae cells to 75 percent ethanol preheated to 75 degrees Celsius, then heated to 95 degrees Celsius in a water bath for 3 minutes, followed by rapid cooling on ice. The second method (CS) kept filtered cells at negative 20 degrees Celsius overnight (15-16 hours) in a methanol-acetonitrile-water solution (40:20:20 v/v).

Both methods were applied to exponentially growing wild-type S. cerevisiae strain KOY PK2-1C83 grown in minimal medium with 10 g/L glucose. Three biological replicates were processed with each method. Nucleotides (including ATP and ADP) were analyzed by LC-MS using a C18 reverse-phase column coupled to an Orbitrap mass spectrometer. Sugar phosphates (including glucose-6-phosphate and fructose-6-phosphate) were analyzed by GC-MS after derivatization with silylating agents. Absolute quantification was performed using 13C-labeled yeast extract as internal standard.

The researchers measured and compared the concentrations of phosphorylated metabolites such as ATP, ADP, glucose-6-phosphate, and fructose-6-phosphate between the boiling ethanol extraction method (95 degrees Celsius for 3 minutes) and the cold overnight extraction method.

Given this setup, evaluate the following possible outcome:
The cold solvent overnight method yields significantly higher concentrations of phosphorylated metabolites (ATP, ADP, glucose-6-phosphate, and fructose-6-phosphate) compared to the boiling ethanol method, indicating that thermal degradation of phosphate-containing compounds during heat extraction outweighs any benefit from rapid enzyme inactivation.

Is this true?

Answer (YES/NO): NO